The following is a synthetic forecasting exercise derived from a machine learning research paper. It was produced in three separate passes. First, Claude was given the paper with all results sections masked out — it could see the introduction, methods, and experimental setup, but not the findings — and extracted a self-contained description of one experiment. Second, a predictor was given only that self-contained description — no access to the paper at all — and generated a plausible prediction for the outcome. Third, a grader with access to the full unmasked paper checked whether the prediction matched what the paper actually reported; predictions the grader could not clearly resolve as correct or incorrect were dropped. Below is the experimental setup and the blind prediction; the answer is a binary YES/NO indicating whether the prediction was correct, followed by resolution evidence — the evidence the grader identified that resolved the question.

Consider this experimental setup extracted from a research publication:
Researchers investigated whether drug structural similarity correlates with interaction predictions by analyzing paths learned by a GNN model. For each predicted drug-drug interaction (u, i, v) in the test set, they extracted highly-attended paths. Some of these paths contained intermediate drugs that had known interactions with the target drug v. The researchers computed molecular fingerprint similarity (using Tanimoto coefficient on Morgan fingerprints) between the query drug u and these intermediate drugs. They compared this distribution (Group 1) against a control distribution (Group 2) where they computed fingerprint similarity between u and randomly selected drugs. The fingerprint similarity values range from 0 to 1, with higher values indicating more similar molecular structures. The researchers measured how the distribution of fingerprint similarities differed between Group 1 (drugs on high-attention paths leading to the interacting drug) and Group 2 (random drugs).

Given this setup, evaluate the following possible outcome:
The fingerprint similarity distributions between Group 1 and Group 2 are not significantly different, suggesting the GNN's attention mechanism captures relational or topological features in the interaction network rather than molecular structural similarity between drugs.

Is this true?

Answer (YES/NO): NO